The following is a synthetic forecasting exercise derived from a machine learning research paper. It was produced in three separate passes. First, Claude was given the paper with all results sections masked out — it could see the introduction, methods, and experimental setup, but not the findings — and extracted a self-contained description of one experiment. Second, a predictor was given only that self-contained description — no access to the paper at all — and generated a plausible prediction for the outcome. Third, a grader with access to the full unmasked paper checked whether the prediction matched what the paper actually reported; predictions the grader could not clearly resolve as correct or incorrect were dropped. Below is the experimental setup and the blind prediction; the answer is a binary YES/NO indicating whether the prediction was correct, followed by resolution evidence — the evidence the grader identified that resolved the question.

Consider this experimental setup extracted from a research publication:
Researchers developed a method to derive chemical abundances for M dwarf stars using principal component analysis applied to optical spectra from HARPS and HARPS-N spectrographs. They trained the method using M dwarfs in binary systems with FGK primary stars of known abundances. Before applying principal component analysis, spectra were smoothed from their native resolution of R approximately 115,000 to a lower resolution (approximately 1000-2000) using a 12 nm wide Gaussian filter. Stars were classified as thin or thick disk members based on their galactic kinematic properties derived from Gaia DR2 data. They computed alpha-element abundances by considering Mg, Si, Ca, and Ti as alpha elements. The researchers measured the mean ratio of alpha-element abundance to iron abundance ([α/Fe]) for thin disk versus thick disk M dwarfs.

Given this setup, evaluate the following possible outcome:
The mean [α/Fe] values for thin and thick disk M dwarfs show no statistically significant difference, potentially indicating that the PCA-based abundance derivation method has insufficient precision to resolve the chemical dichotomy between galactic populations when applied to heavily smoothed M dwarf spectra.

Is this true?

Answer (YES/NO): NO